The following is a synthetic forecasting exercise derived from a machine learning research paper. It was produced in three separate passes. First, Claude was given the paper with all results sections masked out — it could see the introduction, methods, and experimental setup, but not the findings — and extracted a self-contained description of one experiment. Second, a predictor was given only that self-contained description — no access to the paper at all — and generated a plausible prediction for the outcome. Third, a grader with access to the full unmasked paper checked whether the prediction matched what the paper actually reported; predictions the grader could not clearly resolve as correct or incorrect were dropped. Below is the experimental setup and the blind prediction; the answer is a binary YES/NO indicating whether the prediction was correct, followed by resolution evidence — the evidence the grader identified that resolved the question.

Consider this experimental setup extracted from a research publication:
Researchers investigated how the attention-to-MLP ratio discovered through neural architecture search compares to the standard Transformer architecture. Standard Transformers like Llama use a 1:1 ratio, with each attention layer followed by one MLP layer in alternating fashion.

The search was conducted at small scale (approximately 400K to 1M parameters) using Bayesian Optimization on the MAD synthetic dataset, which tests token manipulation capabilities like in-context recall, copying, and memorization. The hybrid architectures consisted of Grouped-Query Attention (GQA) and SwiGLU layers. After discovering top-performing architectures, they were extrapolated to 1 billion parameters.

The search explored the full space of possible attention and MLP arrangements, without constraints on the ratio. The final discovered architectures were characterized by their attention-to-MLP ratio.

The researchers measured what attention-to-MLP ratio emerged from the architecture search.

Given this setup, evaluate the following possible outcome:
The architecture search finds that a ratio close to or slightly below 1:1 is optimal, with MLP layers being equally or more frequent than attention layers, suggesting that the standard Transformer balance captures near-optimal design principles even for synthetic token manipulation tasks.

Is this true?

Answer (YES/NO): NO